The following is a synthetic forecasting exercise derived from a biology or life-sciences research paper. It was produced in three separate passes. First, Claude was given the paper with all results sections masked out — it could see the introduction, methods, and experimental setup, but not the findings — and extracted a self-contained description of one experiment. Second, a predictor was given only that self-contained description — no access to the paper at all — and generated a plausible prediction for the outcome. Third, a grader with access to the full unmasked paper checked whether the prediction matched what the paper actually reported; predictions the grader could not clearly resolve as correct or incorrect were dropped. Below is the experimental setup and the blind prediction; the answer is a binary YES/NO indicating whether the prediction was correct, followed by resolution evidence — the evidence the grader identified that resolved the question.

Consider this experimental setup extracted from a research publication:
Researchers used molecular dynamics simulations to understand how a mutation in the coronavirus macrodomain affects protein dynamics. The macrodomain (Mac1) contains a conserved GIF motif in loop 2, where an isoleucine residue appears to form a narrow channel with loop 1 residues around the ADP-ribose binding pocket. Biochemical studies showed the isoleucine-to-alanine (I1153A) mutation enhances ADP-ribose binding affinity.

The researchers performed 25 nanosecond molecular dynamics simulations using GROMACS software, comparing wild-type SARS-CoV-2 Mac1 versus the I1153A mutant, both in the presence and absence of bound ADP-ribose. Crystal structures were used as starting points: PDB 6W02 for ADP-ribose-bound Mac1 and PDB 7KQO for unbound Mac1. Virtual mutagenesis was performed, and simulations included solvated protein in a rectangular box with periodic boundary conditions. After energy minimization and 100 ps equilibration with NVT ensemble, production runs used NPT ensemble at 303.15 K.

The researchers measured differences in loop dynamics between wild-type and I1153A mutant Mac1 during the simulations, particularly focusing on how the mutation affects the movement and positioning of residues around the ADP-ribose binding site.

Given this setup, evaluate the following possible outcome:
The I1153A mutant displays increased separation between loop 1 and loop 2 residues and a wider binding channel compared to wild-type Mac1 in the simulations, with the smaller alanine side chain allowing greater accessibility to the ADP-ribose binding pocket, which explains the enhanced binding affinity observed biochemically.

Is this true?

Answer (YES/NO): YES